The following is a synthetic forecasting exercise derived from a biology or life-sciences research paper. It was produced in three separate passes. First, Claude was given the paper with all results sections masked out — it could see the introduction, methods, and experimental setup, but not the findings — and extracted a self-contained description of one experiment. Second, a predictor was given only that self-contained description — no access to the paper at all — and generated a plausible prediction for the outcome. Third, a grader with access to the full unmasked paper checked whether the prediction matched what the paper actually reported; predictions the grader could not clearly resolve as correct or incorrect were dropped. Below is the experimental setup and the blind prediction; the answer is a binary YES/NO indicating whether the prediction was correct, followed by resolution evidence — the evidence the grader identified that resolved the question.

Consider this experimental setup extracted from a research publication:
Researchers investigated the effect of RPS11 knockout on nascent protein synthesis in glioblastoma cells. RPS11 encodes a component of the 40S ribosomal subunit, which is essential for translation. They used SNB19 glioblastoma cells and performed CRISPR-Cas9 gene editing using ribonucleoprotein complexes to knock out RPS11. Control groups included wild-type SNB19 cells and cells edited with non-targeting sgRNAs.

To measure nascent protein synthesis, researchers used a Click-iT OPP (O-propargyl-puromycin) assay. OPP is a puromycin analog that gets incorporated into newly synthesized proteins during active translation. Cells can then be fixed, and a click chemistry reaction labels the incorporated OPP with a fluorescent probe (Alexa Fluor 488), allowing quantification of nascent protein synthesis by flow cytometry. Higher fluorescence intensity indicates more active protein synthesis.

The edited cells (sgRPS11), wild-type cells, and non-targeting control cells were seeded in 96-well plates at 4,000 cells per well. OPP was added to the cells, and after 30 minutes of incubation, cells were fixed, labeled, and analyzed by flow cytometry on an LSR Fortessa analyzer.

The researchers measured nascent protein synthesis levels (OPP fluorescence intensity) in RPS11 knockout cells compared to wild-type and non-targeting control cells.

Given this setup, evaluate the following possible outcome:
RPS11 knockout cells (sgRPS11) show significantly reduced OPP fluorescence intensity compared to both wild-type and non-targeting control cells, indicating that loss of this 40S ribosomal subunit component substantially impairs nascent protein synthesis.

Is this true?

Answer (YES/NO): YES